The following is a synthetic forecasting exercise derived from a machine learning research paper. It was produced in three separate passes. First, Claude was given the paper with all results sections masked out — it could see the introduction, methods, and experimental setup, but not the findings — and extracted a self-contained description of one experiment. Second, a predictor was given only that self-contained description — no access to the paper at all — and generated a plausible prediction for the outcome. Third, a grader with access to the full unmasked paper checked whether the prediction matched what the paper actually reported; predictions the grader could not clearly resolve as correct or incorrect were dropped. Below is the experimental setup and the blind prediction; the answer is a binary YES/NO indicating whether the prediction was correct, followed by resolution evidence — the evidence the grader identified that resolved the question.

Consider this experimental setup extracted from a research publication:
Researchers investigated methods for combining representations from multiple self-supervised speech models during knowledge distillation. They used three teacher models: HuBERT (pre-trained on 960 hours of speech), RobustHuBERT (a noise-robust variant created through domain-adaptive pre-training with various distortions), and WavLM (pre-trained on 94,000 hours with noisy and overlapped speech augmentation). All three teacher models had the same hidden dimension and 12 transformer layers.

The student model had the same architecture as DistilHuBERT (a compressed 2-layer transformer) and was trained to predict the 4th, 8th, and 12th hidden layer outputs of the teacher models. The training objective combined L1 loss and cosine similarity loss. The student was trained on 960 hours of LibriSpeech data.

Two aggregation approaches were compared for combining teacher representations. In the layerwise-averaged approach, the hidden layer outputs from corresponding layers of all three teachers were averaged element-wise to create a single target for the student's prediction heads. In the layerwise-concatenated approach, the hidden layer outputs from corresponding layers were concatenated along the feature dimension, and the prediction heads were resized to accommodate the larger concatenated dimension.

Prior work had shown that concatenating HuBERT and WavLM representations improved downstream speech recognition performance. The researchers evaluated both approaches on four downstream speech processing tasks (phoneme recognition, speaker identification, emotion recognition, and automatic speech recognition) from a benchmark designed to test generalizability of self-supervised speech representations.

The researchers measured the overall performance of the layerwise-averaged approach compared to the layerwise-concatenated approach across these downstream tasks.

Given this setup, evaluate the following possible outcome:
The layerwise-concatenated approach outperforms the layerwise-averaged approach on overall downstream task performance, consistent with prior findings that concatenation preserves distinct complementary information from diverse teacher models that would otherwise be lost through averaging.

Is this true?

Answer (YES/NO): NO